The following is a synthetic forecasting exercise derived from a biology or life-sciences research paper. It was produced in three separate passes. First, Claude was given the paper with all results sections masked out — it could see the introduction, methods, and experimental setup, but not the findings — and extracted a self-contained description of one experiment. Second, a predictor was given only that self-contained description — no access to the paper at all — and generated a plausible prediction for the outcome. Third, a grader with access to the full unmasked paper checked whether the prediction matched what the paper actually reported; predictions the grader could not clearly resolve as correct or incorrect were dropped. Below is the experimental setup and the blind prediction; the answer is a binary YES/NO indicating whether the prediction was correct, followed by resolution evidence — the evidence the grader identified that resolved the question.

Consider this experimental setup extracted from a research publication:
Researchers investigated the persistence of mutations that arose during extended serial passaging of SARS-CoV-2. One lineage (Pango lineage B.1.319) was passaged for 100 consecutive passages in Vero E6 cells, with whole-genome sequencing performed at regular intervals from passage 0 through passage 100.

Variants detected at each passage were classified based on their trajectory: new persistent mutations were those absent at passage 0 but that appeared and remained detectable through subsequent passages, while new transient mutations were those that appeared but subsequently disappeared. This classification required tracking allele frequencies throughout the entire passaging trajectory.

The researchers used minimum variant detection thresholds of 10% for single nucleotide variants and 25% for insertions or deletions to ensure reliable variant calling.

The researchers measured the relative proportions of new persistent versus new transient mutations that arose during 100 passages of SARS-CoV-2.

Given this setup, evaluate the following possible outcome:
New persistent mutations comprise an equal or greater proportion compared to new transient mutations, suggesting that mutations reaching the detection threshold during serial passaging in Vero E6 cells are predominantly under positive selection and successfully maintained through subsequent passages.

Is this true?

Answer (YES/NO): NO